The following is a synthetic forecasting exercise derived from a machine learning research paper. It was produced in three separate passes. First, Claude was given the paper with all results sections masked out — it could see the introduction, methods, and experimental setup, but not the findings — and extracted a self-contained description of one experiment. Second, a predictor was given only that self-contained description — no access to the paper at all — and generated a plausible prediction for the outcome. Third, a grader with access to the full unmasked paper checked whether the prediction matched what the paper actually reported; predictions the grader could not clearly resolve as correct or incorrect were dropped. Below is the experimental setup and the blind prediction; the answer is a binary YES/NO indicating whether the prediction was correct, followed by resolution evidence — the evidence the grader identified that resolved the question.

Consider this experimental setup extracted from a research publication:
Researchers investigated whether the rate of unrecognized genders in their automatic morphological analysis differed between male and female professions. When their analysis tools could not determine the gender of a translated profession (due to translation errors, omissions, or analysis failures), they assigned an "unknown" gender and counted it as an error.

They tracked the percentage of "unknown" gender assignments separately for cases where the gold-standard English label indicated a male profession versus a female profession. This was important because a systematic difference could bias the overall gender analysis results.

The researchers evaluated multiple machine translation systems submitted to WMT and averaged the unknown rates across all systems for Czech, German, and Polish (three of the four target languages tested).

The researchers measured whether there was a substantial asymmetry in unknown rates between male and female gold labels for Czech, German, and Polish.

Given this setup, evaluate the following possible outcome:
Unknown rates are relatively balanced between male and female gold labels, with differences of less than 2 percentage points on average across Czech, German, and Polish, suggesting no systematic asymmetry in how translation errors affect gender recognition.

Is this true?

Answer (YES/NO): YES